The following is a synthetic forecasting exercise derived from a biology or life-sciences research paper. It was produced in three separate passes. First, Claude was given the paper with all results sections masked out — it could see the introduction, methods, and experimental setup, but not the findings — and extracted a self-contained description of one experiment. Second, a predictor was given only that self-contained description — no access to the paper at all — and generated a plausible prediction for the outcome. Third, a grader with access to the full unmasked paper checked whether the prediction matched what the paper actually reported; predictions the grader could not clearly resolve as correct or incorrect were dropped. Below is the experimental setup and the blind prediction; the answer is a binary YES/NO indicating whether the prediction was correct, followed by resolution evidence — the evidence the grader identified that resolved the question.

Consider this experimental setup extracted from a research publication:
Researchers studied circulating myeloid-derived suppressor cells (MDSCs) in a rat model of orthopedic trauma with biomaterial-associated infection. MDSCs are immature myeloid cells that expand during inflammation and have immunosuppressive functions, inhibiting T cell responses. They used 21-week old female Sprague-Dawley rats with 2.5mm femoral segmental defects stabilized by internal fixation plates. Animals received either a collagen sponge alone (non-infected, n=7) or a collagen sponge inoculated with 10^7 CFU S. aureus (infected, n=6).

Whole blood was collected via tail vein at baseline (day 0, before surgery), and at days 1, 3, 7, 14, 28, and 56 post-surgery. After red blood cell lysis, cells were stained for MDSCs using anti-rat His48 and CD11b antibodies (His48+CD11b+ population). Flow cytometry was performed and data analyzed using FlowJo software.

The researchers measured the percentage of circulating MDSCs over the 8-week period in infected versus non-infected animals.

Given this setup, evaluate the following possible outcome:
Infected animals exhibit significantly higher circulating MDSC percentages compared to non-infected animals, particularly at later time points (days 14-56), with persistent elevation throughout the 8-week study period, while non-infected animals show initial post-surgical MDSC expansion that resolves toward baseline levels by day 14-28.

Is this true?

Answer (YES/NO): NO